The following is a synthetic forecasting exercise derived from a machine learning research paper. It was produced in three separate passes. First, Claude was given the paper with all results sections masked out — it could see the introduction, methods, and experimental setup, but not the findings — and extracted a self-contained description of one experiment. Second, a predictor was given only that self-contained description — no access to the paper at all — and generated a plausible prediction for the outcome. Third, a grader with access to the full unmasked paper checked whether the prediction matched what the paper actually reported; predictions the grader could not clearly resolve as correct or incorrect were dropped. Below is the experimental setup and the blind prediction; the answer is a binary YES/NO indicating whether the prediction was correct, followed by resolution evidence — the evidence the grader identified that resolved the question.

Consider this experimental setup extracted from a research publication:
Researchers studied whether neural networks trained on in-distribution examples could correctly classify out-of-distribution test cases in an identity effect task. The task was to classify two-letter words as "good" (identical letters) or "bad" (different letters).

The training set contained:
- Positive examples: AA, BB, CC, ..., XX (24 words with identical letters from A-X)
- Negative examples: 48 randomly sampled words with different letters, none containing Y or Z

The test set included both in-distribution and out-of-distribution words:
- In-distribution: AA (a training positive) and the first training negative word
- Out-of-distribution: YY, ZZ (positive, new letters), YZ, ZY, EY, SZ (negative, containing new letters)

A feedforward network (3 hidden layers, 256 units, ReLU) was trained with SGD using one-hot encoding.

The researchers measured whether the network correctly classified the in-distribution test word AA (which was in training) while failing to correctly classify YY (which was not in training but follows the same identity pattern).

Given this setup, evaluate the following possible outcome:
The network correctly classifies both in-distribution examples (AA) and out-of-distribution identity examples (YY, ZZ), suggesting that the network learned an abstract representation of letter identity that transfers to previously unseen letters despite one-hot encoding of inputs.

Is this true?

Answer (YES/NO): NO